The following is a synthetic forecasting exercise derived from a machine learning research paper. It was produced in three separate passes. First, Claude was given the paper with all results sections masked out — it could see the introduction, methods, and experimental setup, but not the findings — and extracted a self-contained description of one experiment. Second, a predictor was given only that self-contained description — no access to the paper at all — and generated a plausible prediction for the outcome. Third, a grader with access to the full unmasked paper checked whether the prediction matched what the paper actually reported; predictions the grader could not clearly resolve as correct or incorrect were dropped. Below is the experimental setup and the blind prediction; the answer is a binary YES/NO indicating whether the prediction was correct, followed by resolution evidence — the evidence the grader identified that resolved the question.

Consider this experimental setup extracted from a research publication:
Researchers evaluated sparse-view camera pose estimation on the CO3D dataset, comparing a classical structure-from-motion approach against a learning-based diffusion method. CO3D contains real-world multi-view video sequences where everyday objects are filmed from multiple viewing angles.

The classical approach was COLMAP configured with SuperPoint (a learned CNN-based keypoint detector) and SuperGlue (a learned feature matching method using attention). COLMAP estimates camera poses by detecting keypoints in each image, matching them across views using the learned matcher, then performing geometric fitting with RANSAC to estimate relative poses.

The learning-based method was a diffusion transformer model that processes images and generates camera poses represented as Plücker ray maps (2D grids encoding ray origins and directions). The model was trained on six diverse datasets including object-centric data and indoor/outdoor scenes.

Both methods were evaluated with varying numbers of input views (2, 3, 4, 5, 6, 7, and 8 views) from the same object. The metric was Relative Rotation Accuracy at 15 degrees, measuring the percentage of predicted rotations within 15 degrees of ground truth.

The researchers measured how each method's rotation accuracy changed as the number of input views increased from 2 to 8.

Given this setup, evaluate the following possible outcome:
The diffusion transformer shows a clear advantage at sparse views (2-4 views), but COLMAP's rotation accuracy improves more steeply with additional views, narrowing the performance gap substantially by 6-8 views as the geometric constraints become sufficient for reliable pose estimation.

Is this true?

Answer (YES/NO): NO